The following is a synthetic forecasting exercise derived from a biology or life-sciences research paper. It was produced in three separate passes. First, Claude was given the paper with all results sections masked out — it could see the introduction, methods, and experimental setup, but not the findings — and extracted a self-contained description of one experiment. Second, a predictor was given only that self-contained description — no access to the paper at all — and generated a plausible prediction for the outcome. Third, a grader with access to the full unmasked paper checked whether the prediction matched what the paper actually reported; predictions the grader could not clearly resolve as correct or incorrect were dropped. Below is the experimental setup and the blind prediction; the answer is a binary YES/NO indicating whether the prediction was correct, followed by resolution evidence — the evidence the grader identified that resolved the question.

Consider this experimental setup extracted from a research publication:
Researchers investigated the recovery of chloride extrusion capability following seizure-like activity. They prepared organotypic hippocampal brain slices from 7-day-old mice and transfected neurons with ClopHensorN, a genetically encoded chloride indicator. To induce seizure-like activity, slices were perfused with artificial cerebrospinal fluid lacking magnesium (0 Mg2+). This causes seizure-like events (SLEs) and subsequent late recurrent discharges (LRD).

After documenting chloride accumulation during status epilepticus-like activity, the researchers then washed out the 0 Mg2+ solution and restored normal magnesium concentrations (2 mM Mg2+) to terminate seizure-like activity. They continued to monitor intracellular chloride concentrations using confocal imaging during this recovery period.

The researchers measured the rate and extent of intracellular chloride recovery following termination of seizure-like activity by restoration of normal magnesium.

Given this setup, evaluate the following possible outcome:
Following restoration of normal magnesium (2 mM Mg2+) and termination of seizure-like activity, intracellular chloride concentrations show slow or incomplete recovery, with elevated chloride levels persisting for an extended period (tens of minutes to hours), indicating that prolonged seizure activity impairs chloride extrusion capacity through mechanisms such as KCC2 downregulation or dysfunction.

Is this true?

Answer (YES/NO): YES